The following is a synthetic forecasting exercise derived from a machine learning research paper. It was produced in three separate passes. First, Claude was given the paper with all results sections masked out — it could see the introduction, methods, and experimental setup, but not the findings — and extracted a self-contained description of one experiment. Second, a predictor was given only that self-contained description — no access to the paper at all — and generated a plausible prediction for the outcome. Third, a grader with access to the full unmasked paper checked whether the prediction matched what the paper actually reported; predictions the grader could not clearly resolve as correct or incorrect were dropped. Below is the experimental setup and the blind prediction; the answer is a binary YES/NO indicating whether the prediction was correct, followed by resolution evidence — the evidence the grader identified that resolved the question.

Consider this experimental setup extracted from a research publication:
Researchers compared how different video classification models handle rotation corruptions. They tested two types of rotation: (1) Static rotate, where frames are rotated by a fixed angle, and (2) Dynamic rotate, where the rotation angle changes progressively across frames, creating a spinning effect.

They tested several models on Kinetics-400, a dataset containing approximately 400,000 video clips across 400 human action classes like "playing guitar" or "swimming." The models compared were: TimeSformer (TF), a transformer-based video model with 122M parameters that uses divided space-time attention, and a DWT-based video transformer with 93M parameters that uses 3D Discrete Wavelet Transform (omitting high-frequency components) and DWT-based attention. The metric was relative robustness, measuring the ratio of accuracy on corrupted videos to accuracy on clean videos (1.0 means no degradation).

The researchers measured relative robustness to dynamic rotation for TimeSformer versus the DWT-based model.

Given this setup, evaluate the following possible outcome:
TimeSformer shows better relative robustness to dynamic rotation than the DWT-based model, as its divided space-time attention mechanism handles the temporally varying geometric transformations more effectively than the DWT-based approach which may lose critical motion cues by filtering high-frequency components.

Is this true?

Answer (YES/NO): YES